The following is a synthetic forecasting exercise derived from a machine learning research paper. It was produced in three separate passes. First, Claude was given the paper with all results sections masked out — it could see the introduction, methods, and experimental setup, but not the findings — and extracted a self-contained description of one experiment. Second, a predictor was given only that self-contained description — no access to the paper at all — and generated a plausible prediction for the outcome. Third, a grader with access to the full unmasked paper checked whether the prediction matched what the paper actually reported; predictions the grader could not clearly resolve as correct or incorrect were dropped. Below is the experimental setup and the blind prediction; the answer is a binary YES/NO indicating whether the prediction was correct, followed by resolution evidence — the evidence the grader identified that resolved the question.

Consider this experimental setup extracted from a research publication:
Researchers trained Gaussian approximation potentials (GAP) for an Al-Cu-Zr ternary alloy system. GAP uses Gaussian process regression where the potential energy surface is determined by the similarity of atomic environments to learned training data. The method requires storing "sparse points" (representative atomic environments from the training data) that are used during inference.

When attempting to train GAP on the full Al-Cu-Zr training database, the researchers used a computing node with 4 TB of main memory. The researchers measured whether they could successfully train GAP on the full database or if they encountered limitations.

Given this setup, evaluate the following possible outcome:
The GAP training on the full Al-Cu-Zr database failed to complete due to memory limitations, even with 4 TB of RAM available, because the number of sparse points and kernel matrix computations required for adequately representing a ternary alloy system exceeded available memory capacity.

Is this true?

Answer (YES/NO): YES